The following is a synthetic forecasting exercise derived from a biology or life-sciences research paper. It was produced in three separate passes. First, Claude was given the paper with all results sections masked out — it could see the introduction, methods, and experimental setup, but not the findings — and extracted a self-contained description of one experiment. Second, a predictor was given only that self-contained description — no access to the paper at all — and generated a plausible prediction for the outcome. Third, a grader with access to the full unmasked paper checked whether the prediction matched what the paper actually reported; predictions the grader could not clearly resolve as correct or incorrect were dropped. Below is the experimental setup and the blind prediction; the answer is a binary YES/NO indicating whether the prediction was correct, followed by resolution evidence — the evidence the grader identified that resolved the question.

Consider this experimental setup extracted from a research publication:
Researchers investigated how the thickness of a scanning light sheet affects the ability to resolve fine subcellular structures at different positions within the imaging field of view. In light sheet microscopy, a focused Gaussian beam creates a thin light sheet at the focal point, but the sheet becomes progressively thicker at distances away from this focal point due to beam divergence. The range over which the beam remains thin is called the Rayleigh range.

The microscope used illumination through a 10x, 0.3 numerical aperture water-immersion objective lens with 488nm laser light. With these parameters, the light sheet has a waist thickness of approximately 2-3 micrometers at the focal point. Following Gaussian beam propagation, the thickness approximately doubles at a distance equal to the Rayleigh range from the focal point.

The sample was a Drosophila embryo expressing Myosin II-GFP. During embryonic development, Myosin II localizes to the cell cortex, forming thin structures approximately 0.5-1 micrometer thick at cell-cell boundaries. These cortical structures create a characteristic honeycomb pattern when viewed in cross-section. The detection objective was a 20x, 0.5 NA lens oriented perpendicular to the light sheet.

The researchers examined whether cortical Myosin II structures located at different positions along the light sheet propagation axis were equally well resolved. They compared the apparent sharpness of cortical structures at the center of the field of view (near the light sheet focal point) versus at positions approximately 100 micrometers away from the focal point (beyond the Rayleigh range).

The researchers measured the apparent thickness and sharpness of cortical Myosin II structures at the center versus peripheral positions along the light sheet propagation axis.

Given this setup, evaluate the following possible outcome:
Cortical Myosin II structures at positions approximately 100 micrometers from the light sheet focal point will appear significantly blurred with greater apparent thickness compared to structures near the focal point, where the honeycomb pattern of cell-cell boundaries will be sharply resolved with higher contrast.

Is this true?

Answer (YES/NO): YES